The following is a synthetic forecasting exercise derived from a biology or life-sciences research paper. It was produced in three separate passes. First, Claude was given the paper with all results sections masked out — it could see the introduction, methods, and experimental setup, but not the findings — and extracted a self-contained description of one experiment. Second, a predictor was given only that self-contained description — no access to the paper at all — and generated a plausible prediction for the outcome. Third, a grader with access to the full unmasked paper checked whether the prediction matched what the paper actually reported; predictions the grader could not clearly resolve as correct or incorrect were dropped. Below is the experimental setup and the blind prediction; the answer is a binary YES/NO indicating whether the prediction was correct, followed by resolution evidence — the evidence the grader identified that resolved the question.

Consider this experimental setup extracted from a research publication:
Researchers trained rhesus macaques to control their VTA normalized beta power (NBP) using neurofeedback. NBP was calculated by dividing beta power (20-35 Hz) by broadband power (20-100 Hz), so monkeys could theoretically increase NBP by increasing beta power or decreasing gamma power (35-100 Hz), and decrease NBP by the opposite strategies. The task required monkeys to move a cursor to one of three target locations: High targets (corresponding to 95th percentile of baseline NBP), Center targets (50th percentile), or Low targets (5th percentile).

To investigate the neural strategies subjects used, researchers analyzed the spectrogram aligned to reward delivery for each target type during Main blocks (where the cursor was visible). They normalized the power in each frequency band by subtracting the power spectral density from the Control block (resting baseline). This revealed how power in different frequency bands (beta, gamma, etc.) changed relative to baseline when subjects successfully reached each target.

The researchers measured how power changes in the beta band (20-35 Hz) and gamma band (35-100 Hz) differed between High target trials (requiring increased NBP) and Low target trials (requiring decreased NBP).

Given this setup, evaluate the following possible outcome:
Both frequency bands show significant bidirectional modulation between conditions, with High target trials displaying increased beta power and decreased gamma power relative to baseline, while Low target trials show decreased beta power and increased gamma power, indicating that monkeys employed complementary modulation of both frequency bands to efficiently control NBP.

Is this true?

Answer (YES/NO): NO